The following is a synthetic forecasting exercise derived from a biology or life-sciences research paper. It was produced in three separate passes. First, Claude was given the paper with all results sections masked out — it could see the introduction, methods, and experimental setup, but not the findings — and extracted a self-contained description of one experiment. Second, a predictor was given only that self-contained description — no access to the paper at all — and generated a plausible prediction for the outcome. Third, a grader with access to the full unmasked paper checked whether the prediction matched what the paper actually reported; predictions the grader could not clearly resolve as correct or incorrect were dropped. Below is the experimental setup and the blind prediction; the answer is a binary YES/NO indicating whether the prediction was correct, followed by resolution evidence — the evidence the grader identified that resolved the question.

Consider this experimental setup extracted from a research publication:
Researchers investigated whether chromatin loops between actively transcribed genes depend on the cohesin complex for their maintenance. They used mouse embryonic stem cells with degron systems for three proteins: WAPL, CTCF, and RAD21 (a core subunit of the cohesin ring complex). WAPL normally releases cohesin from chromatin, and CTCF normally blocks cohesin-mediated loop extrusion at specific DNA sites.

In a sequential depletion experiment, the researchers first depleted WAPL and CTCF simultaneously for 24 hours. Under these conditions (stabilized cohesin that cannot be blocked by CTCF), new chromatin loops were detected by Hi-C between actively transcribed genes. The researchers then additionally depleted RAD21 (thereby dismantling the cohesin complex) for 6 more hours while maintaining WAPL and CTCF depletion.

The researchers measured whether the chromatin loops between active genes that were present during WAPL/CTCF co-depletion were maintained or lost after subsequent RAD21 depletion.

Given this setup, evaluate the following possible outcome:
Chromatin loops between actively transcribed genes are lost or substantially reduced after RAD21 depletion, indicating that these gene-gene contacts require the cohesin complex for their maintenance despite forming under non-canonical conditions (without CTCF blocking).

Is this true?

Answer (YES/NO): NO